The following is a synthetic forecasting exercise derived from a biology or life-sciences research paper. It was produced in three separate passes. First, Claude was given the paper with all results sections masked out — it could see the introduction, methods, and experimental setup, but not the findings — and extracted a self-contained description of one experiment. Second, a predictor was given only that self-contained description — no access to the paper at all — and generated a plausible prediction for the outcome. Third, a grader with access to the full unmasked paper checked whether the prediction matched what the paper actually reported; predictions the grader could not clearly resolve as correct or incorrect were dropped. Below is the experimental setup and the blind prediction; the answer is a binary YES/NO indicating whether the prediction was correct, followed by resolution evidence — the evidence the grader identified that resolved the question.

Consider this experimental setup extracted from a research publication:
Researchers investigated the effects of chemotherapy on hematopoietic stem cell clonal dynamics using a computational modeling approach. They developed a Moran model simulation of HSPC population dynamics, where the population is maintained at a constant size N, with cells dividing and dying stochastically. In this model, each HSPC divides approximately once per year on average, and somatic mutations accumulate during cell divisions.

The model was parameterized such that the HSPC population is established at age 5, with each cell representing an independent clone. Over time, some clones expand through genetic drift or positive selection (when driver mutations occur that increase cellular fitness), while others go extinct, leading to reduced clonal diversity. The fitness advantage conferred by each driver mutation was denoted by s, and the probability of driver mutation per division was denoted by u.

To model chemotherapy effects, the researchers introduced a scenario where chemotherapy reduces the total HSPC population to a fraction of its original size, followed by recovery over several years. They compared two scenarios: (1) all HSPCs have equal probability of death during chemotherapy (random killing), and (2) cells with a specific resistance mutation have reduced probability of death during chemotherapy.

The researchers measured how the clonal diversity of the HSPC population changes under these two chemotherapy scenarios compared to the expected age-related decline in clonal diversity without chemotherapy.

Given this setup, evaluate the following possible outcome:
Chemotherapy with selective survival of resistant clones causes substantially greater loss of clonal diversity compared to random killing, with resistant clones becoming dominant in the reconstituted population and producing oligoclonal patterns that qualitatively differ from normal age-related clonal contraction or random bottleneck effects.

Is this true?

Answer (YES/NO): YES